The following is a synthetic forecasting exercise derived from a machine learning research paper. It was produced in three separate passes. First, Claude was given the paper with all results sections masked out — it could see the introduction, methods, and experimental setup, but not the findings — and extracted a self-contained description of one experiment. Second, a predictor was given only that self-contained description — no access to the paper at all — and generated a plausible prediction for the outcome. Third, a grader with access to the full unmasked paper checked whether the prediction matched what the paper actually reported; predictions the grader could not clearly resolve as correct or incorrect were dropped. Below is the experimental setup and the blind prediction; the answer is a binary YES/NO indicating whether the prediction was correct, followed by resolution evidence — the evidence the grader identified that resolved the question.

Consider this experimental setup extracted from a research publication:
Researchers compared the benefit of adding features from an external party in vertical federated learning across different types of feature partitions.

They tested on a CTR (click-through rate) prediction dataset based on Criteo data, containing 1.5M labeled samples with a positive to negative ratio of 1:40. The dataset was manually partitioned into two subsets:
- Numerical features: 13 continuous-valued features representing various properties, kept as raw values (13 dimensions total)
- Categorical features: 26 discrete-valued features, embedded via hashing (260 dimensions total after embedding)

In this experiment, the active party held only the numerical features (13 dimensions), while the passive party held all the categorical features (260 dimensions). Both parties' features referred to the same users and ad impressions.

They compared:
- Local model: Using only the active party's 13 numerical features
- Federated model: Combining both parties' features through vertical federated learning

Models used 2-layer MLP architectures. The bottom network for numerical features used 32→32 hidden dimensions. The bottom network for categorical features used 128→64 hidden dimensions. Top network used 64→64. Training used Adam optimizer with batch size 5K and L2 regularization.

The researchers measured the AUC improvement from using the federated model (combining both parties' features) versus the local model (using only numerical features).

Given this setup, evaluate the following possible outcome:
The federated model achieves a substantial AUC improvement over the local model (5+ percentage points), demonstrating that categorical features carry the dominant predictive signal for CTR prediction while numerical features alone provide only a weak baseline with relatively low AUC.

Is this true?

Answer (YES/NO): YES